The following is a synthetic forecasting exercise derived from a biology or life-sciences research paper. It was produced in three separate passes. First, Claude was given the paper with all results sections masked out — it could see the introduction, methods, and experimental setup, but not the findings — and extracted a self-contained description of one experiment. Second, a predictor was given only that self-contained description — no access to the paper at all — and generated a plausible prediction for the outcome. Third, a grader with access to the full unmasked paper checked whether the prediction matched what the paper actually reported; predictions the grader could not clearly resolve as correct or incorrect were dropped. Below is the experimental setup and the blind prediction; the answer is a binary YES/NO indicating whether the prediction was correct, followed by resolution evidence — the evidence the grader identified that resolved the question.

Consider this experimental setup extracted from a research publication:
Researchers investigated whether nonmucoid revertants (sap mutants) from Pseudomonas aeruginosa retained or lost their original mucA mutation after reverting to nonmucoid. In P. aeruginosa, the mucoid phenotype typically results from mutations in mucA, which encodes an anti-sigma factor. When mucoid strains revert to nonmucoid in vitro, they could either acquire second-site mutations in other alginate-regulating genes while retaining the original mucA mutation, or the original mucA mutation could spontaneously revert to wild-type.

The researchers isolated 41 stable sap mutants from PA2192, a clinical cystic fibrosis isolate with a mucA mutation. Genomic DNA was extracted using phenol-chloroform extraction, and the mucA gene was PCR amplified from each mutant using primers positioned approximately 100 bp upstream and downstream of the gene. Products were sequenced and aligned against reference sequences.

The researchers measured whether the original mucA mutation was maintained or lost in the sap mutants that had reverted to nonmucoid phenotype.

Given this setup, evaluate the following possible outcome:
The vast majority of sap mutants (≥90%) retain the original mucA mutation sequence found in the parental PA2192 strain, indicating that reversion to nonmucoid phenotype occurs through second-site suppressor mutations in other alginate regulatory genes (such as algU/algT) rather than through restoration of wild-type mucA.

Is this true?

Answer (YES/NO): YES